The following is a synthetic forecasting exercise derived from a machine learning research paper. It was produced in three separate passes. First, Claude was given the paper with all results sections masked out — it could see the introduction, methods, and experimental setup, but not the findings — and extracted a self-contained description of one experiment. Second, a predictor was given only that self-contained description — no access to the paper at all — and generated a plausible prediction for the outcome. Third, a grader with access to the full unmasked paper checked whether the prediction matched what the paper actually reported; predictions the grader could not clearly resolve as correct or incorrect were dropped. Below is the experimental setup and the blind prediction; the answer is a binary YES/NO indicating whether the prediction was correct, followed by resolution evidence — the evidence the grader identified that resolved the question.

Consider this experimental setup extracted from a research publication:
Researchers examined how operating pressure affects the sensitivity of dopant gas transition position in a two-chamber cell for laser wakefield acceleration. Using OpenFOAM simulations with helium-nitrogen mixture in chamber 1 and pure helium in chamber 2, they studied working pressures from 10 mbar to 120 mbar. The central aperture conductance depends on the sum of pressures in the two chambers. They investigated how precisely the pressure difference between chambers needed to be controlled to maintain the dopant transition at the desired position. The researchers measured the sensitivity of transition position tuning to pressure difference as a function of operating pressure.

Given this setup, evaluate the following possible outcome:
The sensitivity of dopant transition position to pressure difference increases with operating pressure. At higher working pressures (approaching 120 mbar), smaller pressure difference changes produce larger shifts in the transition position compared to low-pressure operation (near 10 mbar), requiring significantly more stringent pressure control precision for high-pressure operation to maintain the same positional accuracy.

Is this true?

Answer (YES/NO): YES